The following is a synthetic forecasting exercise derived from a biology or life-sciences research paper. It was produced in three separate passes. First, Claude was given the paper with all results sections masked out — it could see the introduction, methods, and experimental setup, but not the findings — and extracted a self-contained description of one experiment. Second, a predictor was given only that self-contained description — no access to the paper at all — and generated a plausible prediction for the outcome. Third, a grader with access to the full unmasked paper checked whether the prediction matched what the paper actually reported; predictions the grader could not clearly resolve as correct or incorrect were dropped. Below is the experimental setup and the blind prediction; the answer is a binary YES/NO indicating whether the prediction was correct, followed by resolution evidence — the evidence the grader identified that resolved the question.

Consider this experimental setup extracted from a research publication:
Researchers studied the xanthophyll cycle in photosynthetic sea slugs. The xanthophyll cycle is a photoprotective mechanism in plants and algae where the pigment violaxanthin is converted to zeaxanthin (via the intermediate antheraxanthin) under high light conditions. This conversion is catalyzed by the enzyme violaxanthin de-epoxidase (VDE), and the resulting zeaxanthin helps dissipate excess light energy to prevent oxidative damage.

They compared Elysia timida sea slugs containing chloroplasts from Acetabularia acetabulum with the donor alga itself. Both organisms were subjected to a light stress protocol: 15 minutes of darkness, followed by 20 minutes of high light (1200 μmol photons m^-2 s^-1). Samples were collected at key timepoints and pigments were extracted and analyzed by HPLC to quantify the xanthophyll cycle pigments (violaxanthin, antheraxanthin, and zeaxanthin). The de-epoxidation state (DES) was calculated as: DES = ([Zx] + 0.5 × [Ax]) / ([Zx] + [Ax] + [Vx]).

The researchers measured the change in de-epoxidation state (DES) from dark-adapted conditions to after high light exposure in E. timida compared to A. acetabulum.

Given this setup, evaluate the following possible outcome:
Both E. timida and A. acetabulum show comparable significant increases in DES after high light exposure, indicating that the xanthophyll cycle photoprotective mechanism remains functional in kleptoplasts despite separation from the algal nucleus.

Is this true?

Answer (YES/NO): YES